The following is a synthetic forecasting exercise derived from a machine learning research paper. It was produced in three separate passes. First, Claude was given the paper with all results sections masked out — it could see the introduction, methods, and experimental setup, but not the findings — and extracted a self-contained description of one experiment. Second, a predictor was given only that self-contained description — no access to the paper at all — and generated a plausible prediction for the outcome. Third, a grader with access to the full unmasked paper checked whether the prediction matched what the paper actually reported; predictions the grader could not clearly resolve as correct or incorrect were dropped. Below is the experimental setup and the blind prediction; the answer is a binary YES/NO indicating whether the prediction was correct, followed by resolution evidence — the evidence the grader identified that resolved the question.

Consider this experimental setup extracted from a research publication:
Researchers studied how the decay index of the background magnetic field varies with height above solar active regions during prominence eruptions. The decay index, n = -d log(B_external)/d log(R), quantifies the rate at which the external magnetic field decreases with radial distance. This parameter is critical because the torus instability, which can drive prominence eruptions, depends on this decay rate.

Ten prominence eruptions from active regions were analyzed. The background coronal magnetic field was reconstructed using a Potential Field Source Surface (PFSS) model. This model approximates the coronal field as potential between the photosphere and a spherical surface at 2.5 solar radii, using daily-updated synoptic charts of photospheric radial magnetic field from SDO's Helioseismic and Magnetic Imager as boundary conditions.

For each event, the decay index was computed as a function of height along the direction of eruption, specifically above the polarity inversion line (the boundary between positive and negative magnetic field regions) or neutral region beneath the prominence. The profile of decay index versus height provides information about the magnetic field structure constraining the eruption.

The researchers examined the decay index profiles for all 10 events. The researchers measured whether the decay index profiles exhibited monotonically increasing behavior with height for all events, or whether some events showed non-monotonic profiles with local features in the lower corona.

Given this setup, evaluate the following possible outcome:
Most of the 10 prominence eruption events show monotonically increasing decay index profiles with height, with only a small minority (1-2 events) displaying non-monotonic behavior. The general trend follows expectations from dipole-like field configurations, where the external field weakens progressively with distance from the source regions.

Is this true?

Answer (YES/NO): NO